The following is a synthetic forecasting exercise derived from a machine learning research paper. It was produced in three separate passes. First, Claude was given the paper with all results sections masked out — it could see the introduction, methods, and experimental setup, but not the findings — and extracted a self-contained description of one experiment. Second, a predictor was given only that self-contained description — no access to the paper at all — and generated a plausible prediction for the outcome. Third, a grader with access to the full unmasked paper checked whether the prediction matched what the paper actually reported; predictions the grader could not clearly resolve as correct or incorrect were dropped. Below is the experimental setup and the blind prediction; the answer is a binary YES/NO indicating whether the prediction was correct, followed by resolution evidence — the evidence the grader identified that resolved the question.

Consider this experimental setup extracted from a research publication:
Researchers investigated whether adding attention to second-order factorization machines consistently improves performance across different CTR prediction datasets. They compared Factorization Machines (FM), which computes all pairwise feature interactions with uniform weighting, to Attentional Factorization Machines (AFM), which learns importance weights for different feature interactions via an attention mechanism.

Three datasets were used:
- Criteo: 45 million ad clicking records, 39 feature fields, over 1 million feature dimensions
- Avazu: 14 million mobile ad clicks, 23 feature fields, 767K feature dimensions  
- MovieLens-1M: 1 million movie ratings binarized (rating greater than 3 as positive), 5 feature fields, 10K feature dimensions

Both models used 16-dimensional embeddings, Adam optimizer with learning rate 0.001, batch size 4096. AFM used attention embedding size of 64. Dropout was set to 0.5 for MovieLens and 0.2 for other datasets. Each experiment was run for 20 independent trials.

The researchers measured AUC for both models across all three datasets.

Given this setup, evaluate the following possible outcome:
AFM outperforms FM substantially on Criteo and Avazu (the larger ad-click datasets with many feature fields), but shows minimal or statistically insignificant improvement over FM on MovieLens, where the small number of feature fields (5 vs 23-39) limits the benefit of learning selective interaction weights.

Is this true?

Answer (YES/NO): NO